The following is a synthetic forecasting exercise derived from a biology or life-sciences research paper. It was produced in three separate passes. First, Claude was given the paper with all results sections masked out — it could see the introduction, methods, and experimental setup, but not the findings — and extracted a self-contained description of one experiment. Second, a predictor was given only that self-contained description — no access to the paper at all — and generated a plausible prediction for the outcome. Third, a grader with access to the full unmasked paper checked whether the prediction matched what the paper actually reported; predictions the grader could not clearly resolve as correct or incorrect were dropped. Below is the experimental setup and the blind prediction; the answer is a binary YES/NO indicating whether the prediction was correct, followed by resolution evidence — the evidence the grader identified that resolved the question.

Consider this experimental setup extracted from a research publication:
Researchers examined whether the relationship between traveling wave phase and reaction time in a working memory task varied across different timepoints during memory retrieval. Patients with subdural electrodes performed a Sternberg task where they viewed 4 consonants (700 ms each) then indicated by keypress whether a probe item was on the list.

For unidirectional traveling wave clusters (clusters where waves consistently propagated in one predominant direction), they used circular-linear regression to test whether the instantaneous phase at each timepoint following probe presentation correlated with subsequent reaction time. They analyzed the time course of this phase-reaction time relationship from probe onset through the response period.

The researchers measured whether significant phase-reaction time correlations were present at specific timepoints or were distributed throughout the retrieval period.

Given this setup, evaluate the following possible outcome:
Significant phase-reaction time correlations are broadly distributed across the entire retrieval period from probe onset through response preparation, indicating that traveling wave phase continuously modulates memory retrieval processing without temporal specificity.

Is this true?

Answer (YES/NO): NO